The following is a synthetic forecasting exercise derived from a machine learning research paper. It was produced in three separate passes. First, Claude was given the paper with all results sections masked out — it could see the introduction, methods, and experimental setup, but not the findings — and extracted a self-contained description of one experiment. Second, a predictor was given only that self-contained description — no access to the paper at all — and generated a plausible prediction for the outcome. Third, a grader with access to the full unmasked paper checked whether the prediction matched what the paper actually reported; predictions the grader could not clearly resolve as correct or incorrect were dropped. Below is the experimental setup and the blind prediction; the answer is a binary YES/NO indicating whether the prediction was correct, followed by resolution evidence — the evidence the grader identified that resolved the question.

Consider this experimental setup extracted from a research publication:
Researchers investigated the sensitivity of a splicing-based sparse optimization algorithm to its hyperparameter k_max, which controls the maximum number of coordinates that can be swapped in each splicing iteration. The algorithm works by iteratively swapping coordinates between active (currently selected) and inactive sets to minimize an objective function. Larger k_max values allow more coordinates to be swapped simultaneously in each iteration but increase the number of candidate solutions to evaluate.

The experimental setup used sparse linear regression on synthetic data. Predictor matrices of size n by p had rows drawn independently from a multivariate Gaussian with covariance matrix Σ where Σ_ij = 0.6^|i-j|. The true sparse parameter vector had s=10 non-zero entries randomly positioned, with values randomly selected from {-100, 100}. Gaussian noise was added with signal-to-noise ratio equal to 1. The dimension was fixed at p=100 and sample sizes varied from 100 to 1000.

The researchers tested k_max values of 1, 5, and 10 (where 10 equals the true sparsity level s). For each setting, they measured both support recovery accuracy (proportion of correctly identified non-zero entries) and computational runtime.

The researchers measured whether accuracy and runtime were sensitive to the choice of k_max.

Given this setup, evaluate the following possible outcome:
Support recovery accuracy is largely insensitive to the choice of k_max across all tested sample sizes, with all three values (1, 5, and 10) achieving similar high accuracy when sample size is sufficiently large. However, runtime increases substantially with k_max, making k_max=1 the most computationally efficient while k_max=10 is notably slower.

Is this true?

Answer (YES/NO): NO